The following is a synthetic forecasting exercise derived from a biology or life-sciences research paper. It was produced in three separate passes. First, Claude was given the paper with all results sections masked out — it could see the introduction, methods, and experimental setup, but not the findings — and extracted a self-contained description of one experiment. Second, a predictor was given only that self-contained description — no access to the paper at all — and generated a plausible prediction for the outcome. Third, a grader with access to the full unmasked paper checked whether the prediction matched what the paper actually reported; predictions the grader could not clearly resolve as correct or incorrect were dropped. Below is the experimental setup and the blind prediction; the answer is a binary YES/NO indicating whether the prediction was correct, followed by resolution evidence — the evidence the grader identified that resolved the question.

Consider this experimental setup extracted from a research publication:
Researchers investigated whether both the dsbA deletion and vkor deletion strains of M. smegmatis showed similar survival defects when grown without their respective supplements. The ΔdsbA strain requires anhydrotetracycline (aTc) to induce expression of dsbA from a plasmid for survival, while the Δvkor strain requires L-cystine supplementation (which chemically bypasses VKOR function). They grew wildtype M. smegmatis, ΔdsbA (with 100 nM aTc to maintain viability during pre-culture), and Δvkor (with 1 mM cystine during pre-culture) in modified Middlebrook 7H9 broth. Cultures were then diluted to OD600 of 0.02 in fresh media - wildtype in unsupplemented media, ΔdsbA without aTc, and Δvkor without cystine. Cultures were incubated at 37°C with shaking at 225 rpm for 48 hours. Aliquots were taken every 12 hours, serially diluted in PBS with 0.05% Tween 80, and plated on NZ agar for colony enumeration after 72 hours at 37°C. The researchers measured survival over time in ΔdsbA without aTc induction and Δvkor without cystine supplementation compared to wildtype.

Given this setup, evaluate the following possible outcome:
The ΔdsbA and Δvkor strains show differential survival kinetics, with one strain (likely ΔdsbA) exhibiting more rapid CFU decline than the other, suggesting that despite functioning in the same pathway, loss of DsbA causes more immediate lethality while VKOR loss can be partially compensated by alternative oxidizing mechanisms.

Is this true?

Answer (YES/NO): NO